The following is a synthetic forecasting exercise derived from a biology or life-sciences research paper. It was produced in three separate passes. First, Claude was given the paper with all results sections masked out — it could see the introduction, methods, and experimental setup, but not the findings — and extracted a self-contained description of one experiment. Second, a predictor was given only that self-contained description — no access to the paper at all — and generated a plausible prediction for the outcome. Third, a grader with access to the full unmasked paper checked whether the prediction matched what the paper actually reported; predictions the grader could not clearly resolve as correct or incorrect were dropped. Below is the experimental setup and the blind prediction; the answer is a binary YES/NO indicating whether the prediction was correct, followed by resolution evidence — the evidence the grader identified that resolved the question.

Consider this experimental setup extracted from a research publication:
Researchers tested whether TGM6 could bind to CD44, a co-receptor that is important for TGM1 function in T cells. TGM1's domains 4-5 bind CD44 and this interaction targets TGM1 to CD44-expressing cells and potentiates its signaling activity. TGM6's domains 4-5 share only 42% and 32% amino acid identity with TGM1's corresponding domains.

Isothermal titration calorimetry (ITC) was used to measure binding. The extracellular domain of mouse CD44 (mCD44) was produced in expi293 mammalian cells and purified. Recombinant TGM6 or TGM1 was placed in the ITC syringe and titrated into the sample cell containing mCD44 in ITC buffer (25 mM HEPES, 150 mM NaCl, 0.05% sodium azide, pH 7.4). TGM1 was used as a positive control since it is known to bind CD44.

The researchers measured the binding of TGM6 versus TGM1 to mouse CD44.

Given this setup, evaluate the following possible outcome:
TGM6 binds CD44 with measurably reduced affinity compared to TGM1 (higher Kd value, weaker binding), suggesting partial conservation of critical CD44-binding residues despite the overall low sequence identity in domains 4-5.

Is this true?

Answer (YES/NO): NO